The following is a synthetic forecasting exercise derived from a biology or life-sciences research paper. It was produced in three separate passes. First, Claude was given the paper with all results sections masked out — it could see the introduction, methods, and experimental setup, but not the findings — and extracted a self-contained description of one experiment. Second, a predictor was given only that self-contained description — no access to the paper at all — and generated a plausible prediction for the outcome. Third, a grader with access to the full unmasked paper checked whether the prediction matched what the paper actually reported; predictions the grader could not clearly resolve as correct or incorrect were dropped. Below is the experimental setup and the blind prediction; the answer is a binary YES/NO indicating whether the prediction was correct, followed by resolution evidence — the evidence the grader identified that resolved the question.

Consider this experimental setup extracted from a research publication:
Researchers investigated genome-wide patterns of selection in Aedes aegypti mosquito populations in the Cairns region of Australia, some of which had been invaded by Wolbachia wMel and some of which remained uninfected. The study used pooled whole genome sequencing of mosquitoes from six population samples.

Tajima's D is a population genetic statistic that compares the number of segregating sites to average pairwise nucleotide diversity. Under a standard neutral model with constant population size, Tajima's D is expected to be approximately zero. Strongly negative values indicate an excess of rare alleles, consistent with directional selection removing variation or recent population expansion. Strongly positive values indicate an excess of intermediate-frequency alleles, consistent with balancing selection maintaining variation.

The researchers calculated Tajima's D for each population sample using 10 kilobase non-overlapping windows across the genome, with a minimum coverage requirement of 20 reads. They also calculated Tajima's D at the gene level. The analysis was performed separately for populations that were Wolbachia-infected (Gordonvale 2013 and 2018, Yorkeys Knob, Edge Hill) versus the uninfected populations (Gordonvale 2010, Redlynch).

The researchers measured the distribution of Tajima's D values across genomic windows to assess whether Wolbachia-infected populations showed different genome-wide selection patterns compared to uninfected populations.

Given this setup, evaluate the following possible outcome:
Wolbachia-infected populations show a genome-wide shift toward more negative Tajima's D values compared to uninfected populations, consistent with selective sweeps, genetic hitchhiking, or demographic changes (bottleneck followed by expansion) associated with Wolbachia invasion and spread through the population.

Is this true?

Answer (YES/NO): NO